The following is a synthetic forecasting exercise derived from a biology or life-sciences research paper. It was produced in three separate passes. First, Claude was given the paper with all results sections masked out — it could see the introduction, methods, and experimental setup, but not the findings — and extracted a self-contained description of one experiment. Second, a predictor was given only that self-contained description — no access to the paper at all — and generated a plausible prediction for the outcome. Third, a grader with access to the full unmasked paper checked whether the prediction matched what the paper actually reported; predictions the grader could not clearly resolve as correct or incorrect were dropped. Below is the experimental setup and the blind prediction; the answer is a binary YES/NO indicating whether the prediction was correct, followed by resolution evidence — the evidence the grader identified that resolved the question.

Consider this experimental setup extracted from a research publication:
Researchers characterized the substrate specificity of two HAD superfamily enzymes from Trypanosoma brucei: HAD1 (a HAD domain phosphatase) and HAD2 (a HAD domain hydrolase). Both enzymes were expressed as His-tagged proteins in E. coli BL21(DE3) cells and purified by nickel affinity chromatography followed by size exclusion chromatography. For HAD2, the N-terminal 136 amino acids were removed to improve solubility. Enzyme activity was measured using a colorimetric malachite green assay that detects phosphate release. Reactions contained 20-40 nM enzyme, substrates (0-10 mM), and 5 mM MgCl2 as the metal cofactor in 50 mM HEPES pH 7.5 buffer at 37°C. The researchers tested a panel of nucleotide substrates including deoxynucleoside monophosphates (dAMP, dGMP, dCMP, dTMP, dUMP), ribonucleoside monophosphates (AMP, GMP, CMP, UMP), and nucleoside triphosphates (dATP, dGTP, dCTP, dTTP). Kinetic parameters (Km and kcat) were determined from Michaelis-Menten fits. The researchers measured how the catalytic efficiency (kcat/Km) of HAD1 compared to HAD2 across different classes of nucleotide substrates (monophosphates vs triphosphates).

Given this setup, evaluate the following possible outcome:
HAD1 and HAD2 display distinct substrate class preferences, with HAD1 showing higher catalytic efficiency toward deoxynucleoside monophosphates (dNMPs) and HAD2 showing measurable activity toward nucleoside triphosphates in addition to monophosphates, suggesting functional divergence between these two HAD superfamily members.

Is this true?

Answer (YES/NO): NO